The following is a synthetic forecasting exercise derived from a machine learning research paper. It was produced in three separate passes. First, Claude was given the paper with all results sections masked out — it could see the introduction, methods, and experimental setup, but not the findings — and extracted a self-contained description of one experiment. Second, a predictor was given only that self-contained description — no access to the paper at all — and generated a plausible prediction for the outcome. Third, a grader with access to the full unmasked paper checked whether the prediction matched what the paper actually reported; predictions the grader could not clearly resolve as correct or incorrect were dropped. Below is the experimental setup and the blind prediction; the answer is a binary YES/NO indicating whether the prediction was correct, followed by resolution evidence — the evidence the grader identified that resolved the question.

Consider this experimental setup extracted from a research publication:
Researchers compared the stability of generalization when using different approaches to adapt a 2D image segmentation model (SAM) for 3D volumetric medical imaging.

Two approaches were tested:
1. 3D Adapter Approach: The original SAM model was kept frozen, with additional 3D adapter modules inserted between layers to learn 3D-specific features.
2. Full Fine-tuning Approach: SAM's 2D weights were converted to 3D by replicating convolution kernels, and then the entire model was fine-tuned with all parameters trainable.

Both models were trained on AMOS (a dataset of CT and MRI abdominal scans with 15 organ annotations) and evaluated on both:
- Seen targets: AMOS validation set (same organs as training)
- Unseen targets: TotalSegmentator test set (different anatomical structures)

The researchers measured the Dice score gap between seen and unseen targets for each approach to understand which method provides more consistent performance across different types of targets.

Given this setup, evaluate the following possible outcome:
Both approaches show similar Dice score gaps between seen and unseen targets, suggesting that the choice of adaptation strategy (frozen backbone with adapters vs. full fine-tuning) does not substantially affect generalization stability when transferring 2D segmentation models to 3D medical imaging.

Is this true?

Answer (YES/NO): NO